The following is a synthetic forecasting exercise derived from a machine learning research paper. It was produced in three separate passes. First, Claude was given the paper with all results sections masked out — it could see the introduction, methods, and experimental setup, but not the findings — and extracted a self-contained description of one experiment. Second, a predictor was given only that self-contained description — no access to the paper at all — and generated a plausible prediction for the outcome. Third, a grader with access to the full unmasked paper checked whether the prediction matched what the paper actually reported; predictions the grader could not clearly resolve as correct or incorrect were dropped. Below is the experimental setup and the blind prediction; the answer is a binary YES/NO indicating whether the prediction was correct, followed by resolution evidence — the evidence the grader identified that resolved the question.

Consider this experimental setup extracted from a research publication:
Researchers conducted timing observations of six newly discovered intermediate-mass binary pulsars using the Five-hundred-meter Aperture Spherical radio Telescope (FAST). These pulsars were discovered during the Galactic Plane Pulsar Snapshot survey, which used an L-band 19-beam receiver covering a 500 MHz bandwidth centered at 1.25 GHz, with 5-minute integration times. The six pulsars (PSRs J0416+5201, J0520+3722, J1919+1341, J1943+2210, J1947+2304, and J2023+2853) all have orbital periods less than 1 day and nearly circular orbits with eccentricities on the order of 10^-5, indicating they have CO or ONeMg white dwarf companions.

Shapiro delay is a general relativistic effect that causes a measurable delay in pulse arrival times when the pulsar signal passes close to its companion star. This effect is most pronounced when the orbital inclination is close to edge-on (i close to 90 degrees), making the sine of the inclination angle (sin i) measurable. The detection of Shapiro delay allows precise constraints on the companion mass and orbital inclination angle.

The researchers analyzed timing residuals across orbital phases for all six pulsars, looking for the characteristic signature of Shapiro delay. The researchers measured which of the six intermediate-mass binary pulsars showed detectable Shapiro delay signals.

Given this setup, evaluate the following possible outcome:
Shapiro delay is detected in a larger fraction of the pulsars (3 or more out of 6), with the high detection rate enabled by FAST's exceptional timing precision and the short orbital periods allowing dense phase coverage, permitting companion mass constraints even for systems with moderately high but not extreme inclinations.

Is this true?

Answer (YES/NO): NO